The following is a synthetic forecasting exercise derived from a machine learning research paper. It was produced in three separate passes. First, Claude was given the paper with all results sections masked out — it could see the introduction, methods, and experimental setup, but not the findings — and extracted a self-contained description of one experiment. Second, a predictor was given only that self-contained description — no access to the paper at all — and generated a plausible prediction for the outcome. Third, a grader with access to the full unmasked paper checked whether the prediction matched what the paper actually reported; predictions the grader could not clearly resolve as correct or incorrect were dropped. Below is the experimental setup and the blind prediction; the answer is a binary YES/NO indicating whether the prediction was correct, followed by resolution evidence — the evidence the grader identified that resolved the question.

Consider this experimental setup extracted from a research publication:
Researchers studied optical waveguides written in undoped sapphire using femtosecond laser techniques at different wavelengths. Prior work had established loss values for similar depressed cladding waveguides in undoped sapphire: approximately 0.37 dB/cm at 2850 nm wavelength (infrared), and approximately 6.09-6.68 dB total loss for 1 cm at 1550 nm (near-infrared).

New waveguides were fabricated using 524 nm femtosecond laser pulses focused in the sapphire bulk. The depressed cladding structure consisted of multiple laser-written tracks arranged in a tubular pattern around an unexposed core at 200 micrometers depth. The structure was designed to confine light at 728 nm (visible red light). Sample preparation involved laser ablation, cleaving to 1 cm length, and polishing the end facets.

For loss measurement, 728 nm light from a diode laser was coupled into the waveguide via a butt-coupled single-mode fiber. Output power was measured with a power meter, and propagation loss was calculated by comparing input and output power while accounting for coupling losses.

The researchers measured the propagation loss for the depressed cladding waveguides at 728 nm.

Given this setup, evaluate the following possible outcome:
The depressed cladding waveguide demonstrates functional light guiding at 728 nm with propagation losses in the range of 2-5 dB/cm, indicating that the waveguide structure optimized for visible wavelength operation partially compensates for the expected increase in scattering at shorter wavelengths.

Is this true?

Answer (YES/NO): NO